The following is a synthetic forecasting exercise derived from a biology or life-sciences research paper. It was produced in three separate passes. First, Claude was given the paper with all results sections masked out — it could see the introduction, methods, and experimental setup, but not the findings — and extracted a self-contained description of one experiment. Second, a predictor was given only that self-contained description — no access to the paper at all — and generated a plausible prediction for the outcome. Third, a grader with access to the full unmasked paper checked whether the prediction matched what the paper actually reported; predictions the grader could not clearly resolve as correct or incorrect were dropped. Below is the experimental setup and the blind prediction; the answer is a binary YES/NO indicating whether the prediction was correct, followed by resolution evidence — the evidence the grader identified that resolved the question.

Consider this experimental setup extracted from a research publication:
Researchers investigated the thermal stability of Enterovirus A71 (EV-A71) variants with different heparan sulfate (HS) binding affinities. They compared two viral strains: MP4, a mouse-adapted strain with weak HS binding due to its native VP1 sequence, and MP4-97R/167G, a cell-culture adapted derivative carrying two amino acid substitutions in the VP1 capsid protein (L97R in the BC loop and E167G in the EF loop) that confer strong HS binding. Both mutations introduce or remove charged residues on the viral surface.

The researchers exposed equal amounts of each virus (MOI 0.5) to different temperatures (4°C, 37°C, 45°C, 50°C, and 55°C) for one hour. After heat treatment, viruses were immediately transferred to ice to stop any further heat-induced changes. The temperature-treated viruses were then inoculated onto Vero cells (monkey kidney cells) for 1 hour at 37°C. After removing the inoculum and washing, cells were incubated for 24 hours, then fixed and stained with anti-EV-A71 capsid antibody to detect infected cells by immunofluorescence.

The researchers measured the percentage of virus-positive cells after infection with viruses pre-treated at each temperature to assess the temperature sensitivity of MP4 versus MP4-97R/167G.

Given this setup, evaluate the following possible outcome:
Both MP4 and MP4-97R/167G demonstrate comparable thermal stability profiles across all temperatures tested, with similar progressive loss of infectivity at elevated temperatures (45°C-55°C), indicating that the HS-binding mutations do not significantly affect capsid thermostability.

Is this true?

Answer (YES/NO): NO